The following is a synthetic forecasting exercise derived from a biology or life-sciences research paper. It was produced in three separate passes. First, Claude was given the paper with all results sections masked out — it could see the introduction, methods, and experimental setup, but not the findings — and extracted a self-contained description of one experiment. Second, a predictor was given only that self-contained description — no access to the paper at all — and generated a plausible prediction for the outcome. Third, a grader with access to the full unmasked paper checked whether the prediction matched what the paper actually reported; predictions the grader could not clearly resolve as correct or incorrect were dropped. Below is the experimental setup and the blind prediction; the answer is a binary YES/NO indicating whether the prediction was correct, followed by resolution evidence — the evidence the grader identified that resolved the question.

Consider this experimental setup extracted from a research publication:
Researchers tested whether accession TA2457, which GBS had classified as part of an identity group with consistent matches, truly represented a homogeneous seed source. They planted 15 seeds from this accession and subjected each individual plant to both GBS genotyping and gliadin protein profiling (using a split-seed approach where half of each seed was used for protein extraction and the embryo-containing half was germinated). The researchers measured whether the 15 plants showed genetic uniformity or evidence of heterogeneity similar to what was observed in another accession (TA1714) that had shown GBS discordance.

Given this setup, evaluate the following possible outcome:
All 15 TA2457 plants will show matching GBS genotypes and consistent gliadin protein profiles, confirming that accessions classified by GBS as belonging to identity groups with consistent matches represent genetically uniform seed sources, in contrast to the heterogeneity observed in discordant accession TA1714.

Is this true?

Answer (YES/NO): YES